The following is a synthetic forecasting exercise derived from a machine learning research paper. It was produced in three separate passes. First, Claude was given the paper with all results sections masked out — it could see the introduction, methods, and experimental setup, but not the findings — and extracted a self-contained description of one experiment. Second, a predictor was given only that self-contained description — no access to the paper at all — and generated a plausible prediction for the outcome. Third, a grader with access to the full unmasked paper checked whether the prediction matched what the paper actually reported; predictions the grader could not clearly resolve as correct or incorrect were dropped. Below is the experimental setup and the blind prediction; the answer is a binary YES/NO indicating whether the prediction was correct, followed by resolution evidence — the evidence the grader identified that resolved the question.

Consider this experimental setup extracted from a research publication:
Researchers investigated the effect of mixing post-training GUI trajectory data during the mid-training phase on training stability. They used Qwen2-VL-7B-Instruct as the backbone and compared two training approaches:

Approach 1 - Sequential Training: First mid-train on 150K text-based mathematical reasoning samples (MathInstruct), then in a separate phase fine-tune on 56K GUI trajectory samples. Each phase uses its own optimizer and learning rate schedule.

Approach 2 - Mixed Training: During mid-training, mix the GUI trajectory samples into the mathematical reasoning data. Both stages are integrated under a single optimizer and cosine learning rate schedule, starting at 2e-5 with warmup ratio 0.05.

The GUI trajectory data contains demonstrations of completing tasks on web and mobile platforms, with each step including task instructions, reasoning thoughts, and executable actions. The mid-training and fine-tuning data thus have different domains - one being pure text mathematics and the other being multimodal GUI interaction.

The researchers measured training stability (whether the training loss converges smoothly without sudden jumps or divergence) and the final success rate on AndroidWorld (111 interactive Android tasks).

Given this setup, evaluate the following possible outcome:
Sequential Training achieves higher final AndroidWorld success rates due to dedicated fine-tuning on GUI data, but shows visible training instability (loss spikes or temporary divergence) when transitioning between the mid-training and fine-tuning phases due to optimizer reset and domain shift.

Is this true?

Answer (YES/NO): NO